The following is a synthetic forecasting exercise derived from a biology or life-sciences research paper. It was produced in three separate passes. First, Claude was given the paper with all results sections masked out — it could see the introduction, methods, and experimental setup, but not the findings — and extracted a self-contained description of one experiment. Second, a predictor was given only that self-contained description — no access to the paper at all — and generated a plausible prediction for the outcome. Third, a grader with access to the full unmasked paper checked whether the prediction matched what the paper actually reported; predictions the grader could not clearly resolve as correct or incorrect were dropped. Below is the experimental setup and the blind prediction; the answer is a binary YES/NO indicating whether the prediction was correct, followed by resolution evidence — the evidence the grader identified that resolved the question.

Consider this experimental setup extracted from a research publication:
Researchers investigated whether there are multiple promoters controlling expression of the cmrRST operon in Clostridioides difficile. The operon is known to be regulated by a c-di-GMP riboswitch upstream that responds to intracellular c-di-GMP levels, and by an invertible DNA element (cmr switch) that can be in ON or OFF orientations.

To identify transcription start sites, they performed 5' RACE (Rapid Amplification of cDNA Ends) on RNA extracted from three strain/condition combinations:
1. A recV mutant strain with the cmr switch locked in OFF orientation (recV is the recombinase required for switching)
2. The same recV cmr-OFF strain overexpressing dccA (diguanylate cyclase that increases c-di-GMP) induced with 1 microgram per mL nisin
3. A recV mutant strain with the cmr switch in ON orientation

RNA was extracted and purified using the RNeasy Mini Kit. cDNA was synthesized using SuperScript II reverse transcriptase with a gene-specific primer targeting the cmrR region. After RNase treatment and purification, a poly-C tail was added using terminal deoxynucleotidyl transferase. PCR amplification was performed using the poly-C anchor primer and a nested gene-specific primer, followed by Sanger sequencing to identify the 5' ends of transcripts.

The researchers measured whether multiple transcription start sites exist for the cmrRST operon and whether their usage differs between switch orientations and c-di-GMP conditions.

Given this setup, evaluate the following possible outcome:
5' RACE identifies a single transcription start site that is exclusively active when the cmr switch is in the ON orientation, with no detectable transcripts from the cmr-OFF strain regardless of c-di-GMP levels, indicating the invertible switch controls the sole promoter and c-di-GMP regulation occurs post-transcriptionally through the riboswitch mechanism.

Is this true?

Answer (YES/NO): NO